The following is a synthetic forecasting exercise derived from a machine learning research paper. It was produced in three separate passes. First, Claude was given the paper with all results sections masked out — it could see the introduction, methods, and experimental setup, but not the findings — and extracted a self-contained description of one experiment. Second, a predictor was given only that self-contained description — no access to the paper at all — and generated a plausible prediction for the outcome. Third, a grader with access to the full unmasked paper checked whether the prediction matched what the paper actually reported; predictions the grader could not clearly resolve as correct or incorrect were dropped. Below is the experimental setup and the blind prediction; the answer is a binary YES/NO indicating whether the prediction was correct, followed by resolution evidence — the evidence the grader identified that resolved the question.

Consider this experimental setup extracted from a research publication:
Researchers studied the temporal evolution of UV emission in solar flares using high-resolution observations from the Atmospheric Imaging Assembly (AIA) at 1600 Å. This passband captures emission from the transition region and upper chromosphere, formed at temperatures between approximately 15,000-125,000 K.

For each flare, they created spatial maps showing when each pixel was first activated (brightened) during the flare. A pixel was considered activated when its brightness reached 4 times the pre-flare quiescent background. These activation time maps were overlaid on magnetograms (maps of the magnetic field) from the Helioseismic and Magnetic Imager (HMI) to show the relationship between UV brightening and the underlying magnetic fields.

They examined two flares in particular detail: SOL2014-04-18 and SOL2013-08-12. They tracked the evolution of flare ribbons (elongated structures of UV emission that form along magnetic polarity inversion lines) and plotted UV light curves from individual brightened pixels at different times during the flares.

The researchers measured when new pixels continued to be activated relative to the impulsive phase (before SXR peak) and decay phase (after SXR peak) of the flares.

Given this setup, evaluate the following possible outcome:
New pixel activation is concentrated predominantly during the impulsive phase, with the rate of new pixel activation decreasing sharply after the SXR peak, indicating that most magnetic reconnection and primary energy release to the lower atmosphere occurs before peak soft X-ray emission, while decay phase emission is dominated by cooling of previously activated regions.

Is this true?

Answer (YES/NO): NO